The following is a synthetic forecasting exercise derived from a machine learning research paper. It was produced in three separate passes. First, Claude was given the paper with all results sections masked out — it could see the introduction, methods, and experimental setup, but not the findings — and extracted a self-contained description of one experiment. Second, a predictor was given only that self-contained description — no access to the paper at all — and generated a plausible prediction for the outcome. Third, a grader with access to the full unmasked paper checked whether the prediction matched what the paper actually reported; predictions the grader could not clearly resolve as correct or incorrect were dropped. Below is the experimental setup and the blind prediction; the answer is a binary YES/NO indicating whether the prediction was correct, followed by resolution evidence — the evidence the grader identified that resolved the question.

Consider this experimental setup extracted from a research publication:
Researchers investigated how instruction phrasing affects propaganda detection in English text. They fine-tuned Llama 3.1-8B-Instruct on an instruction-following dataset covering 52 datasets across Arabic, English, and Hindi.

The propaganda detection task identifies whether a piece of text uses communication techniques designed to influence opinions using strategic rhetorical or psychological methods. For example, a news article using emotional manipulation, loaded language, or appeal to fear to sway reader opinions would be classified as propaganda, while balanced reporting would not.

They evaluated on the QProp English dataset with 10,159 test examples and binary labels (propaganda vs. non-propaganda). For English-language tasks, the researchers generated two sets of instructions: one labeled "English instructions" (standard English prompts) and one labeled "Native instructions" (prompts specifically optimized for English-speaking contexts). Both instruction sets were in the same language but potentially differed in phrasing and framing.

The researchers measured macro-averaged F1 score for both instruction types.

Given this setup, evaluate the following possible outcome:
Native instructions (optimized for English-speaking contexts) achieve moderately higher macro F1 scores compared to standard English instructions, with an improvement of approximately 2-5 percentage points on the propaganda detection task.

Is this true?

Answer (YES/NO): NO